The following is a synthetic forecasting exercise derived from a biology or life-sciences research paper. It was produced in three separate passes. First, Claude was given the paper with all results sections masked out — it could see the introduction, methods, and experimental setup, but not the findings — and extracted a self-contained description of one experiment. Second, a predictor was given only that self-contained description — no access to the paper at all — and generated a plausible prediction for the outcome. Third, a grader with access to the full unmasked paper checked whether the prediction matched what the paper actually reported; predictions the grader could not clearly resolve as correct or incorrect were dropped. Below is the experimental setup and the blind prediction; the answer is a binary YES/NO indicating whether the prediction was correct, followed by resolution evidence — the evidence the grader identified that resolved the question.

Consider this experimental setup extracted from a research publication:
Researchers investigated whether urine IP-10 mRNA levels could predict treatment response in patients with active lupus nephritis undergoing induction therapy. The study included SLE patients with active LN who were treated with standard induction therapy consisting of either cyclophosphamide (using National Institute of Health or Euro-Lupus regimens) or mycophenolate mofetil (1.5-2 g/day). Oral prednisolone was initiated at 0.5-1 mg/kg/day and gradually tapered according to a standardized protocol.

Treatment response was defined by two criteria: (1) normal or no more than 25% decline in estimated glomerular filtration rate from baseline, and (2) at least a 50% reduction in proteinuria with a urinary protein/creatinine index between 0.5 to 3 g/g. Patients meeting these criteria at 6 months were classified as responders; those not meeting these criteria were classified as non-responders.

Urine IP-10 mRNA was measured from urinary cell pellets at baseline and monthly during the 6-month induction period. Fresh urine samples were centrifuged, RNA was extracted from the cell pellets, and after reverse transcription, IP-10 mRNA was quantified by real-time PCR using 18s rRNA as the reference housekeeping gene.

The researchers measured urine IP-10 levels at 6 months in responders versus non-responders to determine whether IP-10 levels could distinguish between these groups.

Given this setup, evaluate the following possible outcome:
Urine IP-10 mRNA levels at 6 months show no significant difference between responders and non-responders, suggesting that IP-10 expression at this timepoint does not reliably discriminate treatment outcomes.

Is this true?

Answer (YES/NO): YES